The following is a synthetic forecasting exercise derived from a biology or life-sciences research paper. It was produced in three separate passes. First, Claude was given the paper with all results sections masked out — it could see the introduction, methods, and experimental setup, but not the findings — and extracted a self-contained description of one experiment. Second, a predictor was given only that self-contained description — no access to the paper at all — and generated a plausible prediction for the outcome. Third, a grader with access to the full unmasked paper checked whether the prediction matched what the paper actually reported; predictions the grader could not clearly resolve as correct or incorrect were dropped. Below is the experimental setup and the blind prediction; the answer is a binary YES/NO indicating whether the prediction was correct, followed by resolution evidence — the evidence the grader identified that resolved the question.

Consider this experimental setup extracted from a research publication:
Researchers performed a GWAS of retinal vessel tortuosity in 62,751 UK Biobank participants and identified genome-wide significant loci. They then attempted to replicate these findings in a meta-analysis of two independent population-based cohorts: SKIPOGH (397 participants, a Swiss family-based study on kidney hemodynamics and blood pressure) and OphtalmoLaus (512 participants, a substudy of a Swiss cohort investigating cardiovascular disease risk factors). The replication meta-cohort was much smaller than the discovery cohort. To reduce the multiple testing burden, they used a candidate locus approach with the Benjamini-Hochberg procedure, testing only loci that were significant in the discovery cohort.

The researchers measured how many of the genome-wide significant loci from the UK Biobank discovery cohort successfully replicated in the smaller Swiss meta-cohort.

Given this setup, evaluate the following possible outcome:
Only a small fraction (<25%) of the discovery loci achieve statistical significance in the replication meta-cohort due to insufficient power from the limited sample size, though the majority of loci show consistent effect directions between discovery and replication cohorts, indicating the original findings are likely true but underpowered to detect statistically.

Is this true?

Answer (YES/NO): YES